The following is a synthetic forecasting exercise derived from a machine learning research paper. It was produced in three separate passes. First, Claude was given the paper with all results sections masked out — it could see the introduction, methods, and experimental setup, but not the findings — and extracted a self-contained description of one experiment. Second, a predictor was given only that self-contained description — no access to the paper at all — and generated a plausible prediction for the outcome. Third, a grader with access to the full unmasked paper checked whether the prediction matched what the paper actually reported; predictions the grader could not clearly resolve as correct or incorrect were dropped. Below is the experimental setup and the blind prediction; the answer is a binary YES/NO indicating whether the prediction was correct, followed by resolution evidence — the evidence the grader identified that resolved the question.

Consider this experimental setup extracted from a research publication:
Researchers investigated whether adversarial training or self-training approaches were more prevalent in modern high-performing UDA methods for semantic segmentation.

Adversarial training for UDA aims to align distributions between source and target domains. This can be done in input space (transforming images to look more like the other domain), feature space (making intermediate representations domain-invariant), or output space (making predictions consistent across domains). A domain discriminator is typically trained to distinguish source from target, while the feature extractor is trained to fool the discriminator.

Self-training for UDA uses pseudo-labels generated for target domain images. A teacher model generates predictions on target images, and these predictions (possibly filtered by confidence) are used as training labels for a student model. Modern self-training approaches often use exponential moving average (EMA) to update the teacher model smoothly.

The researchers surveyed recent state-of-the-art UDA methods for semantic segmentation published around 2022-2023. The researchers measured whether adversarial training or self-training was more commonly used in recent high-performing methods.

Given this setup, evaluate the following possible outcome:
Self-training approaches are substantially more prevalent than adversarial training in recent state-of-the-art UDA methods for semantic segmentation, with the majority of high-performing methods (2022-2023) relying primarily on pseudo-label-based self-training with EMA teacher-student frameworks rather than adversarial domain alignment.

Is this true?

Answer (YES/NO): YES